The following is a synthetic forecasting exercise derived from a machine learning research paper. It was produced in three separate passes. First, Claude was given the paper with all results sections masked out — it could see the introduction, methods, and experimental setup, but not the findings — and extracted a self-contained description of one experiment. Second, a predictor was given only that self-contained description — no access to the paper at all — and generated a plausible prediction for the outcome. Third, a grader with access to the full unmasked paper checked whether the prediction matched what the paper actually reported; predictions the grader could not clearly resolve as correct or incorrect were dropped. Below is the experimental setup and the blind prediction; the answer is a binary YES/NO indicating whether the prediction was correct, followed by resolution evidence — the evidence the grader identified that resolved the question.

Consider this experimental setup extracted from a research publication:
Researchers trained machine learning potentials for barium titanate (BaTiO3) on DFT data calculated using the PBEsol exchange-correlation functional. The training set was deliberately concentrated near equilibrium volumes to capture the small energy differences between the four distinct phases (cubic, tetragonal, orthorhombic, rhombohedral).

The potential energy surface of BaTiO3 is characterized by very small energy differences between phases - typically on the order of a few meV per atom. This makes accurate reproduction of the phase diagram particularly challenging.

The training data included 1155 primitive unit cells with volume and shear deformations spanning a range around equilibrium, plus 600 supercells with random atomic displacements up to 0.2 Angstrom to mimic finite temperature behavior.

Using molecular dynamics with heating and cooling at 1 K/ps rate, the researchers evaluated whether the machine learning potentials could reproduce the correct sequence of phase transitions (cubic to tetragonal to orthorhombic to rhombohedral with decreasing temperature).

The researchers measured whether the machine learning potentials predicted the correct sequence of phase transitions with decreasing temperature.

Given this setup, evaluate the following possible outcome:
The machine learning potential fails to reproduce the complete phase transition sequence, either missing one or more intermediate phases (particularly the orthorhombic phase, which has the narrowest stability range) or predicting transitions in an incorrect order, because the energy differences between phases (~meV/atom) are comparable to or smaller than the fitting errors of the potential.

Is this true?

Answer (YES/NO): NO